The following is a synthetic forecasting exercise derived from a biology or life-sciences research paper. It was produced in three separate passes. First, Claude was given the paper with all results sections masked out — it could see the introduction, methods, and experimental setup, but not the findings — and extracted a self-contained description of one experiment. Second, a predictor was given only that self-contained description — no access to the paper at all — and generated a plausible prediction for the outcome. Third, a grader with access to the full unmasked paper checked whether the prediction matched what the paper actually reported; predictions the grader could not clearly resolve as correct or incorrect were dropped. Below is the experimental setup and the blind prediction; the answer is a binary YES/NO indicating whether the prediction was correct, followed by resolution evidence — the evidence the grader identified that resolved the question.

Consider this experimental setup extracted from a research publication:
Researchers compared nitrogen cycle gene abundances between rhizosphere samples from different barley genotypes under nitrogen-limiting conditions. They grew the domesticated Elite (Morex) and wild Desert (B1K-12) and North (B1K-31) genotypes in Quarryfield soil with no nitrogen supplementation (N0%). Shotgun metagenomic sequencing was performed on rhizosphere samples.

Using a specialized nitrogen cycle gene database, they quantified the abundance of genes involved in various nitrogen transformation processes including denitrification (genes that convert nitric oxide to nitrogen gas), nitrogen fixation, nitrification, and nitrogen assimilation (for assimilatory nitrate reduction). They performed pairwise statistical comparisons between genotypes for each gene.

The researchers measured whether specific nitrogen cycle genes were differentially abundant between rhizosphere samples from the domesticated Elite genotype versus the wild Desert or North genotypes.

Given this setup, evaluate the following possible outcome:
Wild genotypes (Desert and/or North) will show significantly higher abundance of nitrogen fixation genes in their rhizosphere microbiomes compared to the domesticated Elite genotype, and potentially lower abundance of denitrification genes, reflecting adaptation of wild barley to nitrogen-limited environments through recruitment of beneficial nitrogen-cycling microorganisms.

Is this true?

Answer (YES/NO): NO